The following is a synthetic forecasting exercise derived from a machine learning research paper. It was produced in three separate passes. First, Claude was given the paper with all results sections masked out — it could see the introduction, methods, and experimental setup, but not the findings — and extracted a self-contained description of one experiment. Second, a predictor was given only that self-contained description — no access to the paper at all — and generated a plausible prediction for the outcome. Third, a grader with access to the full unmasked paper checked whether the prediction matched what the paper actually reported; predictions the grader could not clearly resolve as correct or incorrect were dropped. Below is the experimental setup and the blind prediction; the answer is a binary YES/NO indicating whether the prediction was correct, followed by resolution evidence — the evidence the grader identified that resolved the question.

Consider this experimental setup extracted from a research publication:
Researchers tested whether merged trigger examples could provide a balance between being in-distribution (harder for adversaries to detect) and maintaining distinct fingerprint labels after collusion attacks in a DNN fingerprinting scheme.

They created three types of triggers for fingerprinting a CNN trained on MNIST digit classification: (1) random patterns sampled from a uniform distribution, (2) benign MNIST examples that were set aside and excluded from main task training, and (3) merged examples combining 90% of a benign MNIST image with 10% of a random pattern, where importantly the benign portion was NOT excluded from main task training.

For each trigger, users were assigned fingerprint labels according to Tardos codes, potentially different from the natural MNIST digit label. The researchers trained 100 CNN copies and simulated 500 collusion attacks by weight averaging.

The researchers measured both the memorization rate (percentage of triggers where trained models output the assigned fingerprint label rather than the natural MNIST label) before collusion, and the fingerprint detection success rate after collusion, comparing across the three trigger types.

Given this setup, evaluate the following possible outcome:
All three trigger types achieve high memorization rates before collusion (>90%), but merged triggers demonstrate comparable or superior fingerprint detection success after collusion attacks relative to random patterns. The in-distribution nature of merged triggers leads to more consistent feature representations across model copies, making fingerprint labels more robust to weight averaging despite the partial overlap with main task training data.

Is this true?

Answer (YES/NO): NO